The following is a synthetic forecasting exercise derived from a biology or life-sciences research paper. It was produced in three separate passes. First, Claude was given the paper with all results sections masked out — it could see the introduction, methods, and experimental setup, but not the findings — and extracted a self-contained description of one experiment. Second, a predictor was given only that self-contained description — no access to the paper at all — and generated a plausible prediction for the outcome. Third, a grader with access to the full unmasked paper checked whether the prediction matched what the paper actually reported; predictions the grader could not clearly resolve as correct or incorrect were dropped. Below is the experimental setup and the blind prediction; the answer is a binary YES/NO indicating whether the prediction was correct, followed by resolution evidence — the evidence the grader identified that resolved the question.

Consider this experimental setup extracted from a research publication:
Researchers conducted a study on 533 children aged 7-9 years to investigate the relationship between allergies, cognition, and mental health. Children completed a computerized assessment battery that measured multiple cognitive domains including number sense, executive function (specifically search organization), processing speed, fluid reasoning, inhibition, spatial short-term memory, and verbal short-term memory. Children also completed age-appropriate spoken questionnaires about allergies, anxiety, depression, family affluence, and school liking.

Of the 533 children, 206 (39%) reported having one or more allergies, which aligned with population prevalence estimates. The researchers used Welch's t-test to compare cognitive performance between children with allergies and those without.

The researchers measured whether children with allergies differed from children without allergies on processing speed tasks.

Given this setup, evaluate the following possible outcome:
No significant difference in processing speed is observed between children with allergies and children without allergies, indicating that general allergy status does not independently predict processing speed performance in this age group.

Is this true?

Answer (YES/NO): NO